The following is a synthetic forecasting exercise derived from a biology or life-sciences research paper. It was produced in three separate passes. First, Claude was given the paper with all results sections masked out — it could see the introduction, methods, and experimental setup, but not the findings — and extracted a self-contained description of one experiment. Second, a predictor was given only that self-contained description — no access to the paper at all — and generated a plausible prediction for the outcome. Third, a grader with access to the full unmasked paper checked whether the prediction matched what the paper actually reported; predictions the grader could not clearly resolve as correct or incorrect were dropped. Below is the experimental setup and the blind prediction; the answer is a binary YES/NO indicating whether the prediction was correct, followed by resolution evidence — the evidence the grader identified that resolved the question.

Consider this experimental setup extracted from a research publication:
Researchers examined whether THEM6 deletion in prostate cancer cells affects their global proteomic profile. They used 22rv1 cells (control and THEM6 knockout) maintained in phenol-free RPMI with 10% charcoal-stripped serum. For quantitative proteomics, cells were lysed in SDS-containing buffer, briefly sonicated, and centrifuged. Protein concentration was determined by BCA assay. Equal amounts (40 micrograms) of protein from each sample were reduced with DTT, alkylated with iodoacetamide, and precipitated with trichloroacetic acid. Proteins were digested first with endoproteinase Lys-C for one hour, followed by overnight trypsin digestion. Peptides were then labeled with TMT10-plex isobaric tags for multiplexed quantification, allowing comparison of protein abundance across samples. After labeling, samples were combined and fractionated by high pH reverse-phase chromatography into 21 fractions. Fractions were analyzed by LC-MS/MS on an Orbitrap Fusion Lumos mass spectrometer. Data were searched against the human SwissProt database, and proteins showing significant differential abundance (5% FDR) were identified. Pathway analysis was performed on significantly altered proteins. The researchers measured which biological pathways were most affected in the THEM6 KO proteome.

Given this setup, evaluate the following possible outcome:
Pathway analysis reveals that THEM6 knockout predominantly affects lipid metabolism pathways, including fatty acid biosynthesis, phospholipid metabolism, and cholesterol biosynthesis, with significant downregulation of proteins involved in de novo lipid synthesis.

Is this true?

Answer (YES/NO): NO